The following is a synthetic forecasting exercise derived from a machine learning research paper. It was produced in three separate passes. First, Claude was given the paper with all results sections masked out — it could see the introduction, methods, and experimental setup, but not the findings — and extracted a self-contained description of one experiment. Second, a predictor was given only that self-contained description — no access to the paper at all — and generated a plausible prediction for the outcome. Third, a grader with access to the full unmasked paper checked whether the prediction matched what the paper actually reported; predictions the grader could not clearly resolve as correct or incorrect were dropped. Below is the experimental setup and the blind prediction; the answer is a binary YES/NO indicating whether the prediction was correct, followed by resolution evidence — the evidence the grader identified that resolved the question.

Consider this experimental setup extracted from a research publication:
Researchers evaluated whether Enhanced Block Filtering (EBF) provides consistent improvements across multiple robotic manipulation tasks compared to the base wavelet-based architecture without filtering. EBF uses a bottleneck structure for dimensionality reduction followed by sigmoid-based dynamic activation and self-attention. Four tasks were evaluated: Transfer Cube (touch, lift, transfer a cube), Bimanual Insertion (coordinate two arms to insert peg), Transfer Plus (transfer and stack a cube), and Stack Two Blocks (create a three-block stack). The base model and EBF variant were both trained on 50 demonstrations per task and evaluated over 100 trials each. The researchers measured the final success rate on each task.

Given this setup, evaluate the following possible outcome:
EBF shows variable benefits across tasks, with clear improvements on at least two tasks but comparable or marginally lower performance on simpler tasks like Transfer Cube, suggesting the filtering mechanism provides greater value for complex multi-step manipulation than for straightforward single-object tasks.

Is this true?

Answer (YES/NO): NO